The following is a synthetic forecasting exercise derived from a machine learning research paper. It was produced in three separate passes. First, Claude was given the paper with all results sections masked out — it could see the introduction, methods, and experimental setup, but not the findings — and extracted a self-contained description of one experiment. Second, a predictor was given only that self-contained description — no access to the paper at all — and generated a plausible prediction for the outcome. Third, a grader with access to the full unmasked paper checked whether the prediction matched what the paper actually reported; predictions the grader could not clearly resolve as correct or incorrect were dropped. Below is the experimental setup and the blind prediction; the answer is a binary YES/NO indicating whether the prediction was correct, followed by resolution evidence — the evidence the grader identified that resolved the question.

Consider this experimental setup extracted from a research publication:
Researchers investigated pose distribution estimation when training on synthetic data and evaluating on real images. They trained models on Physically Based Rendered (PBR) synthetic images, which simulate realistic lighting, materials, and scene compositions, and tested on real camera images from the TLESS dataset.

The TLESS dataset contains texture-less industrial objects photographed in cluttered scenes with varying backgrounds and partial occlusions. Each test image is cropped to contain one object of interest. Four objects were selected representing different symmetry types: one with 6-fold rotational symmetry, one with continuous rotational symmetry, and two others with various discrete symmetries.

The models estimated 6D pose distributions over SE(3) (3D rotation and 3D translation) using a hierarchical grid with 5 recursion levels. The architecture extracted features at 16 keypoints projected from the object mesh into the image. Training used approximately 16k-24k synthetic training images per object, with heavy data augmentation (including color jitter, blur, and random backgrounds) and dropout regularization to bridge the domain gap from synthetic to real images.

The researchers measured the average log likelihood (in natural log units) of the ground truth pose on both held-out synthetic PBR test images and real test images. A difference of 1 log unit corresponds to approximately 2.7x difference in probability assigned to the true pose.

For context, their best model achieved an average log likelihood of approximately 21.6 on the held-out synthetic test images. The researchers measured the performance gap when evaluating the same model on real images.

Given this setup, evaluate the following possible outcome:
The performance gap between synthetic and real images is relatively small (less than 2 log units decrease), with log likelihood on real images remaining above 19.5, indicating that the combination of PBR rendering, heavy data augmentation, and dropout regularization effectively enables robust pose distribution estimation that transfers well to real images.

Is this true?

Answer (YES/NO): NO